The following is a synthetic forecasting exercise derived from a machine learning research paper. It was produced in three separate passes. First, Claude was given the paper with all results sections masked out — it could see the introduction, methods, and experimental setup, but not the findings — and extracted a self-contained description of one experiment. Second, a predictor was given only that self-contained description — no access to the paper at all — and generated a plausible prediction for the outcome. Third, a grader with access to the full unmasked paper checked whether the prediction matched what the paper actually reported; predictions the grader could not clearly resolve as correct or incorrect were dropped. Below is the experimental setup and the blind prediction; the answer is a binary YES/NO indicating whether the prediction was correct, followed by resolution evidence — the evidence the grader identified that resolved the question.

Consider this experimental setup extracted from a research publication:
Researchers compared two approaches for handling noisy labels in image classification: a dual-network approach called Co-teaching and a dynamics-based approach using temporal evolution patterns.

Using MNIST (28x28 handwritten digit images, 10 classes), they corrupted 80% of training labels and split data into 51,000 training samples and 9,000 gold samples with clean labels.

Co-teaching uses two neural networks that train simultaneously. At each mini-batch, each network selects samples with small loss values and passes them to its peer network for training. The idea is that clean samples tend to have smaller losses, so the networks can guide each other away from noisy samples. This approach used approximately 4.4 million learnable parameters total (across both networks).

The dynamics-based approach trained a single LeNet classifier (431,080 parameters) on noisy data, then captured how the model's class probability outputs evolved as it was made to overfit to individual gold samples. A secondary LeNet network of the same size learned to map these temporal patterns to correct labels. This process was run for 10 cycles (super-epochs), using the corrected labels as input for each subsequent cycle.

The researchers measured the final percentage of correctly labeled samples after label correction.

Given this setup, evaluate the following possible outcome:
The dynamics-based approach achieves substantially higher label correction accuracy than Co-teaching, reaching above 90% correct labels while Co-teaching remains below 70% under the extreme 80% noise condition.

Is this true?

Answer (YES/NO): NO